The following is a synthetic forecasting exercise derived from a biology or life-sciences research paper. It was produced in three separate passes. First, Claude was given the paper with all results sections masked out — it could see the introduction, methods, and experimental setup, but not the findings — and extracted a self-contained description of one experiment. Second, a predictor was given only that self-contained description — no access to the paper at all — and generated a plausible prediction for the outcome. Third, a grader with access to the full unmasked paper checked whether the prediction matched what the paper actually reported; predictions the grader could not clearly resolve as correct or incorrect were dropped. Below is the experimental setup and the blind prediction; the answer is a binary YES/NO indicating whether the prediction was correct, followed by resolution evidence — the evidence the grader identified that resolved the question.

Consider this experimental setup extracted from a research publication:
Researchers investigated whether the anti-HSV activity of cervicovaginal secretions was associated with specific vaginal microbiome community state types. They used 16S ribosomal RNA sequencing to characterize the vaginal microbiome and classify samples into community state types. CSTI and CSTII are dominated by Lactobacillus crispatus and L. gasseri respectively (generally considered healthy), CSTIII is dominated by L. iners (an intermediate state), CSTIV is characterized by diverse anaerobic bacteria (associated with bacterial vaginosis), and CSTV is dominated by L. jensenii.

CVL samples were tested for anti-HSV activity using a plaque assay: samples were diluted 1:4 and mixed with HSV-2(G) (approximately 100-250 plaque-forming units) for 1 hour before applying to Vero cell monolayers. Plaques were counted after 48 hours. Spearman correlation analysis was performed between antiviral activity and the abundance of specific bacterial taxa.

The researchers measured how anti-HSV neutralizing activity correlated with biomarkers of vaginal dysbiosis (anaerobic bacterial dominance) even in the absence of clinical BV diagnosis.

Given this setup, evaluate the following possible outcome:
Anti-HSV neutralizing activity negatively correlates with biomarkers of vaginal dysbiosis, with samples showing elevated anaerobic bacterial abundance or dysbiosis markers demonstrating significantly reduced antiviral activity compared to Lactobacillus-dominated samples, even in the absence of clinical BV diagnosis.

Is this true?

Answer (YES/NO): YES